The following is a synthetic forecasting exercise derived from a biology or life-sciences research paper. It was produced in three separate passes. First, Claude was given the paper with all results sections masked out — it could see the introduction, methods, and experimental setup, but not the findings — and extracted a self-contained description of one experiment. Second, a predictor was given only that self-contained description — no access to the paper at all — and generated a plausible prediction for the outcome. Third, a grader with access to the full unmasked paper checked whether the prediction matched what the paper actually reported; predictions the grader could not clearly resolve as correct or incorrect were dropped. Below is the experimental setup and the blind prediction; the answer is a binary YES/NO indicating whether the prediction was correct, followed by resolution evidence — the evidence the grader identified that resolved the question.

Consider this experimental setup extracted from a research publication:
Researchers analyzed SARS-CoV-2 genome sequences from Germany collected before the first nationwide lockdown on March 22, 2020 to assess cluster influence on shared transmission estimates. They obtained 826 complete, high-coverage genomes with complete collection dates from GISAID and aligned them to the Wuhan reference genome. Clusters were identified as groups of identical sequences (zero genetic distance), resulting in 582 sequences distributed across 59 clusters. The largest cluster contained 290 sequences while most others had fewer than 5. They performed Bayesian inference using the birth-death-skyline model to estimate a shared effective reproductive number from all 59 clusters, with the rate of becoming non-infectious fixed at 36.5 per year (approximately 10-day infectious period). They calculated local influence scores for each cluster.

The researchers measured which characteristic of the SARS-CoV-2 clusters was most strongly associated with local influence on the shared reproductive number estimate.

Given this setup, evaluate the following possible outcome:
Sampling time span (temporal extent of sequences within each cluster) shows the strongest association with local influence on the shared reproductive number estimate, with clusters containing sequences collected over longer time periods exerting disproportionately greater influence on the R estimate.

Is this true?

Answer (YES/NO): NO